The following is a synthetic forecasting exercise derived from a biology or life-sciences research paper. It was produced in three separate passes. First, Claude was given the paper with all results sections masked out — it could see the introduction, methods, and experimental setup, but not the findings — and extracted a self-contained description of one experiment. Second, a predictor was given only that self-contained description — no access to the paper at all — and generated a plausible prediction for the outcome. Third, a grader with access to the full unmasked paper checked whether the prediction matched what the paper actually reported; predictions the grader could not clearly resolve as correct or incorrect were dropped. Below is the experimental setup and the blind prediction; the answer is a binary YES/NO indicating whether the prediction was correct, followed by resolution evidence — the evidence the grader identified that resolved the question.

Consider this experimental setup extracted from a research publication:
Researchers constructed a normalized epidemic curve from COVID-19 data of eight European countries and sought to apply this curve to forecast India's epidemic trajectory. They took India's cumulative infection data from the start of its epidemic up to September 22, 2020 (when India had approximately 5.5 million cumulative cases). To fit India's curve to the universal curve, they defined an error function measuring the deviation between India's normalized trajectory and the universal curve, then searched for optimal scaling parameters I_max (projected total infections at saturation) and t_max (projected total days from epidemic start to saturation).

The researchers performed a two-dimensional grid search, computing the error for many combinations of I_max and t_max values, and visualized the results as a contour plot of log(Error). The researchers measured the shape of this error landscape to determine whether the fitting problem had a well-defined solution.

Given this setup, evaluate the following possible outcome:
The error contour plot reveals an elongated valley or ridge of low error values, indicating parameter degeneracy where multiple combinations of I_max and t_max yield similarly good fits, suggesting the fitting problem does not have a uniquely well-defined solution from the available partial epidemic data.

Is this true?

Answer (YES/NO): NO